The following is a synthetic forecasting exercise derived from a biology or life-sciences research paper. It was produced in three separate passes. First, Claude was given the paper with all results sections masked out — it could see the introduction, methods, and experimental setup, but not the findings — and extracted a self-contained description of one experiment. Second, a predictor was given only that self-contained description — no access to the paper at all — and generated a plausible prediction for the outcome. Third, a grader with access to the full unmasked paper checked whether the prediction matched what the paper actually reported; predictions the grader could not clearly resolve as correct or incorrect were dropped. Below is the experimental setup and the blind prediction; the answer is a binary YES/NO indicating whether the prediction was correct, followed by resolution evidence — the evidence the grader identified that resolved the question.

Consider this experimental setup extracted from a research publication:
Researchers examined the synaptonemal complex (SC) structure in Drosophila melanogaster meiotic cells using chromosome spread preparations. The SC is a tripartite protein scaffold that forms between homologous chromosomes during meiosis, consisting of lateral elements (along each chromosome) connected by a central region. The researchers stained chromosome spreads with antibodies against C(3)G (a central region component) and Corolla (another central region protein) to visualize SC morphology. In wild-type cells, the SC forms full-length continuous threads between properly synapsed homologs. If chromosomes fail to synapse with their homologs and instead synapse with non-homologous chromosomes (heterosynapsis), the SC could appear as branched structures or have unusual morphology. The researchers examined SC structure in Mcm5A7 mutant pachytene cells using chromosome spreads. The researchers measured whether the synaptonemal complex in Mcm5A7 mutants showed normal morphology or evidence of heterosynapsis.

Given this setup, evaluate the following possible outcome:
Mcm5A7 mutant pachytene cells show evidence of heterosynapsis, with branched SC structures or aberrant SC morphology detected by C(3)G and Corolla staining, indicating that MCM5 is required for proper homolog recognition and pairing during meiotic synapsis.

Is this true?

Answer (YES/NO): NO